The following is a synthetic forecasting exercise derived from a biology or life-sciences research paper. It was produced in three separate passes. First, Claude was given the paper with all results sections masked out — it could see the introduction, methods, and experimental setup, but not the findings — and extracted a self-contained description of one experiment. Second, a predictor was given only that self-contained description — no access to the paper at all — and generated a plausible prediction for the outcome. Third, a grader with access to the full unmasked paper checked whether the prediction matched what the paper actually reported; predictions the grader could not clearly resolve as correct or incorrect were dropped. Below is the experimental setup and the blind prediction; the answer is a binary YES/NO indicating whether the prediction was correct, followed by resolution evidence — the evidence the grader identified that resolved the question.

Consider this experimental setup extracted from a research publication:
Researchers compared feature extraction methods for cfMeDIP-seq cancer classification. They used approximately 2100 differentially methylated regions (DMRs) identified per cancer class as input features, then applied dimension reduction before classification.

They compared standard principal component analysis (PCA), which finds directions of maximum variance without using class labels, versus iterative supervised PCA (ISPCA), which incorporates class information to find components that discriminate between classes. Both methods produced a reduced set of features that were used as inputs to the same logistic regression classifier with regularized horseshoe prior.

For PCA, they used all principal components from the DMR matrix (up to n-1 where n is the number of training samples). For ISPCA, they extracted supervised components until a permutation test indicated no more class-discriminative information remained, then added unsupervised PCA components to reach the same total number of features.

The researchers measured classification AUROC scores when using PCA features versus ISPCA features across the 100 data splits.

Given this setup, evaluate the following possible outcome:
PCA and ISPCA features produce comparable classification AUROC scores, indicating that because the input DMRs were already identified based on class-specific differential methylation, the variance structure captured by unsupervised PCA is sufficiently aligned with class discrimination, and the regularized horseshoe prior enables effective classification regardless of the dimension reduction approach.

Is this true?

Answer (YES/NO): NO